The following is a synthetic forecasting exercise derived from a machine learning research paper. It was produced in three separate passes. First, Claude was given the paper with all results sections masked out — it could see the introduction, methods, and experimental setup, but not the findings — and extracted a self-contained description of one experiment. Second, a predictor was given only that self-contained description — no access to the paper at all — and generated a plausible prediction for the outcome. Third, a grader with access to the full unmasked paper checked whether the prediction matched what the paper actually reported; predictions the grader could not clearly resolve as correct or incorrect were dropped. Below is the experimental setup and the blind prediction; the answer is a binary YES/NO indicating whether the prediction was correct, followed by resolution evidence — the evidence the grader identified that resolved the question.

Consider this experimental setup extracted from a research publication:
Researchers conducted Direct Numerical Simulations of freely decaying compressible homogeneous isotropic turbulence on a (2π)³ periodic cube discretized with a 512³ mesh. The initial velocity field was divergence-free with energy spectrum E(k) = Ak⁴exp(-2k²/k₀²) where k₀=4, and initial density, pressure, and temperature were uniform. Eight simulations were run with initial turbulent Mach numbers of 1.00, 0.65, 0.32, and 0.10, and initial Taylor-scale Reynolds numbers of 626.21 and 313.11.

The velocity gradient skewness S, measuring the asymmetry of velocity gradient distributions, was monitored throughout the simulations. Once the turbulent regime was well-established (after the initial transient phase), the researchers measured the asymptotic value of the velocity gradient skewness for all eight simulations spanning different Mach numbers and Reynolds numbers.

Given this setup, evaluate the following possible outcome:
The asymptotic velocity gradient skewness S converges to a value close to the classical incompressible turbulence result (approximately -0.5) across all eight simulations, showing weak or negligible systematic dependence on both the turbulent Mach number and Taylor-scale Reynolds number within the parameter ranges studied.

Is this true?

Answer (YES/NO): YES